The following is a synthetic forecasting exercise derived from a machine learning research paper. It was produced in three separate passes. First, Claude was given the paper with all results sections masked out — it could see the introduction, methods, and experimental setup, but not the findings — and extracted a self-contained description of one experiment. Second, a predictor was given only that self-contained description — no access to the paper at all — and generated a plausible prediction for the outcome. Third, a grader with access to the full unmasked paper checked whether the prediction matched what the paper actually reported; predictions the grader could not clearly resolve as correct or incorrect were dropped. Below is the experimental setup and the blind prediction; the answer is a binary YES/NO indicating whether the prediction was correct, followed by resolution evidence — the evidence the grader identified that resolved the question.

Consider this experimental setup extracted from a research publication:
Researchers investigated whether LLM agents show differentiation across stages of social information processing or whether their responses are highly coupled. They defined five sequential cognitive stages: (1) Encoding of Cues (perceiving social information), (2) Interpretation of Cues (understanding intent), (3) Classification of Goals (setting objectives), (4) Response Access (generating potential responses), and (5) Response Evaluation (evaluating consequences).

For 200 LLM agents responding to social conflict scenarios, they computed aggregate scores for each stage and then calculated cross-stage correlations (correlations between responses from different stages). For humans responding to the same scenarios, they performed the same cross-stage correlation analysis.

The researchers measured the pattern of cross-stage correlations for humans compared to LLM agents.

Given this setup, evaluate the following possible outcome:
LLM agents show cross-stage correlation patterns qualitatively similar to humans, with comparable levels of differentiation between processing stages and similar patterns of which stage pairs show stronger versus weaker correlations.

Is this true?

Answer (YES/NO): NO